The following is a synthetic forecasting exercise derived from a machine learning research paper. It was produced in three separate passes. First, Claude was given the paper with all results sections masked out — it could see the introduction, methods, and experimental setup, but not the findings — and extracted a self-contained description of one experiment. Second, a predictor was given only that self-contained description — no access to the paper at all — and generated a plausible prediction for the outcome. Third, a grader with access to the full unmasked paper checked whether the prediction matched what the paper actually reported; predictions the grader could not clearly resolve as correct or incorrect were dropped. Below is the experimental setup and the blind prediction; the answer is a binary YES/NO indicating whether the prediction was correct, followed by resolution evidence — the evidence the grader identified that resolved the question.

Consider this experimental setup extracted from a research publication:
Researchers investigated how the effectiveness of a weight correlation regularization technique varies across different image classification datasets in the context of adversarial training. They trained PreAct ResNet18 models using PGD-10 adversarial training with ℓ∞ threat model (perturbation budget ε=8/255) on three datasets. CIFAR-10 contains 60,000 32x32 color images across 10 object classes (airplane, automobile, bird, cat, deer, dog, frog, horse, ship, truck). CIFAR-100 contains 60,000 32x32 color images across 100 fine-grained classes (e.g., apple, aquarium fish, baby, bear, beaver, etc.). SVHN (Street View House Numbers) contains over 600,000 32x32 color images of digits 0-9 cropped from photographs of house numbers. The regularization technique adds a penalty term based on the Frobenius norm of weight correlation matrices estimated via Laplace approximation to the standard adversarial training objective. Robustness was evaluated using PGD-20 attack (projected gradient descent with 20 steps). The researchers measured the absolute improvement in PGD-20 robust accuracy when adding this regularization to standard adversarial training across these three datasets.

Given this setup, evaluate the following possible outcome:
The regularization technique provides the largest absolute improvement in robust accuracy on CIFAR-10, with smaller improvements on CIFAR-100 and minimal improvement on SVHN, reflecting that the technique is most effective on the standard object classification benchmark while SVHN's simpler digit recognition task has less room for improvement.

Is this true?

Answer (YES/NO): NO